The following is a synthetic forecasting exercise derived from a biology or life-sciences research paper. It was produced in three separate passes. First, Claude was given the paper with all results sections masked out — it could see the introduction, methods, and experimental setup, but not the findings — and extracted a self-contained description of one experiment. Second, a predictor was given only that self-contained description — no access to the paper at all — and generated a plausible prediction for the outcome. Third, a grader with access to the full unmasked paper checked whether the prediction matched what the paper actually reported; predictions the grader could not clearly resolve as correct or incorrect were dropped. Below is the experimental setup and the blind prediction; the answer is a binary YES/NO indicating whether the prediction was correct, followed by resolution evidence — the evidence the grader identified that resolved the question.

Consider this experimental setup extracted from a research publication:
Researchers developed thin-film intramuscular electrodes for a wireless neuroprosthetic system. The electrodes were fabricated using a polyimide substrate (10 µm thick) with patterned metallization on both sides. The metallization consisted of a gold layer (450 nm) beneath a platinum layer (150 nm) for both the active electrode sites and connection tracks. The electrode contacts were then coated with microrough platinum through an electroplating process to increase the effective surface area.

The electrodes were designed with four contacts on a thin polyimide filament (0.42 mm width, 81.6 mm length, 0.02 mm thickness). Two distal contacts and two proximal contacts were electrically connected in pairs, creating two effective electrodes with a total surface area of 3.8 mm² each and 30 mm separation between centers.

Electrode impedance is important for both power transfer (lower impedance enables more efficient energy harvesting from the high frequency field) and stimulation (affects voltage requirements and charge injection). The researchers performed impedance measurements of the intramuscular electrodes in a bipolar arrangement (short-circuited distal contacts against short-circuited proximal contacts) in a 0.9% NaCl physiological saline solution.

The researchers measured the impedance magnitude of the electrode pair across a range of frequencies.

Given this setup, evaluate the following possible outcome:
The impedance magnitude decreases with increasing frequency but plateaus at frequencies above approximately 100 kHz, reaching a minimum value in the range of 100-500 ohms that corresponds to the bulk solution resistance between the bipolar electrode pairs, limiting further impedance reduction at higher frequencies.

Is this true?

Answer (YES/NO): NO